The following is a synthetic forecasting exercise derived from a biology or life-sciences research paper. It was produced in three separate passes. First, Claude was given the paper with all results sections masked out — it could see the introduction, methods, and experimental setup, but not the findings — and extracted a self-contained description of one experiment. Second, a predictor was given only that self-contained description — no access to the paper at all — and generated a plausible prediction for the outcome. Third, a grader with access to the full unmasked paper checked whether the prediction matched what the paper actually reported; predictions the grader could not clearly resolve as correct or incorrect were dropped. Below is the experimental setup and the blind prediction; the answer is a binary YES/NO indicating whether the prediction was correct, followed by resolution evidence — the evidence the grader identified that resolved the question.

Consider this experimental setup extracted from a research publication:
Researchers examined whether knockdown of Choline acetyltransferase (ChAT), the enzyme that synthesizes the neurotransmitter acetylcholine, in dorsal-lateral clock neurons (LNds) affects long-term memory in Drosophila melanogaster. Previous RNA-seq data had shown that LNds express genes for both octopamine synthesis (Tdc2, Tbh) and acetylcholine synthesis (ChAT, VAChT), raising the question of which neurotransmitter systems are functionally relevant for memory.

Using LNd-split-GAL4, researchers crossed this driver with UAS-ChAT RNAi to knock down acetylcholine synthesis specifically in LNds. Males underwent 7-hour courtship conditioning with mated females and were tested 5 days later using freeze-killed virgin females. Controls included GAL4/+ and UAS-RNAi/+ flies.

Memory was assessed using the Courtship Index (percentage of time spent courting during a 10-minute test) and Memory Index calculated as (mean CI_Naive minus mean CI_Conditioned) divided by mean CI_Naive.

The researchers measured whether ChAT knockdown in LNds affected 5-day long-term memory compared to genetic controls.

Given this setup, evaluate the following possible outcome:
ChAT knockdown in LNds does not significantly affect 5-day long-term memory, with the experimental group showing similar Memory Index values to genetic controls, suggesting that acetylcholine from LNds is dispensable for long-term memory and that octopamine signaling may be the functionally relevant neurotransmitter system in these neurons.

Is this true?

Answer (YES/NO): YES